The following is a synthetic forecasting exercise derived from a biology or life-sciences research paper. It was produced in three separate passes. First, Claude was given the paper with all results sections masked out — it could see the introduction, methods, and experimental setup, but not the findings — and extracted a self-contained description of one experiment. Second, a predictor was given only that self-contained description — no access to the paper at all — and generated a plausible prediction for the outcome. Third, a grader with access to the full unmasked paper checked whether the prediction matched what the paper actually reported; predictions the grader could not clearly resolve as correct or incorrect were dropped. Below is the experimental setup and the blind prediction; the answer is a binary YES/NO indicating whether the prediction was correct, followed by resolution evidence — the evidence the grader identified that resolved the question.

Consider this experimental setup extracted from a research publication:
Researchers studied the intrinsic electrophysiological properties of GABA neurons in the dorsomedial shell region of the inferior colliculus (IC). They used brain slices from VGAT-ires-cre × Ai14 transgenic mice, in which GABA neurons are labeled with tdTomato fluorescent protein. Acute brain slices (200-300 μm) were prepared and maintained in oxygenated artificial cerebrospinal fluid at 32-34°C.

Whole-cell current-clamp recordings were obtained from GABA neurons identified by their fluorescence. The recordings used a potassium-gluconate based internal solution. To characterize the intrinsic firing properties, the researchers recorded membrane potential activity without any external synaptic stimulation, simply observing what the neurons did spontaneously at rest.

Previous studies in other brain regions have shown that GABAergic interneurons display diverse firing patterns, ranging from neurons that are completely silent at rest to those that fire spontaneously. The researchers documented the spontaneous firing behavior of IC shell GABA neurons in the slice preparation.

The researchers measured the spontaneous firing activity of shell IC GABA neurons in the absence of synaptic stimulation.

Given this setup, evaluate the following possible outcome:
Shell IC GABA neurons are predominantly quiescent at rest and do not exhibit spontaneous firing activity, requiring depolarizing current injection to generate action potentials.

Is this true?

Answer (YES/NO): NO